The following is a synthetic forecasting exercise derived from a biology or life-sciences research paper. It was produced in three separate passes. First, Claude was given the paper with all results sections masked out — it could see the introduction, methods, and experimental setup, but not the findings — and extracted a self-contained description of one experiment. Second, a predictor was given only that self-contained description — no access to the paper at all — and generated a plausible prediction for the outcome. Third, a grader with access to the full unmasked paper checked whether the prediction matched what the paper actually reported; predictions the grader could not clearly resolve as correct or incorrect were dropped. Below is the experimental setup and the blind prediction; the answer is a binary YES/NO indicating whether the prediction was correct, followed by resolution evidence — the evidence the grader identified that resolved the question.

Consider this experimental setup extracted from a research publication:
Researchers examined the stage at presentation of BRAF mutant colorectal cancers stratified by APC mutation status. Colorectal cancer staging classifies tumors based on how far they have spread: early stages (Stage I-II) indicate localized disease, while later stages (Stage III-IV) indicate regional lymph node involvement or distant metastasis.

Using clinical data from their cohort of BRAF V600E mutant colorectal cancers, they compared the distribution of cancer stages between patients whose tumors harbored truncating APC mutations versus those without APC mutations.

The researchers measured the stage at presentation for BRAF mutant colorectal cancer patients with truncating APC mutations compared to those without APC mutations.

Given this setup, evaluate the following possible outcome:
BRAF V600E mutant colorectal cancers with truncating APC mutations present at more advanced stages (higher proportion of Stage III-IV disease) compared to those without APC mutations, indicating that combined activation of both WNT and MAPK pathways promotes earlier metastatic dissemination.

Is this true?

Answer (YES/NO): YES